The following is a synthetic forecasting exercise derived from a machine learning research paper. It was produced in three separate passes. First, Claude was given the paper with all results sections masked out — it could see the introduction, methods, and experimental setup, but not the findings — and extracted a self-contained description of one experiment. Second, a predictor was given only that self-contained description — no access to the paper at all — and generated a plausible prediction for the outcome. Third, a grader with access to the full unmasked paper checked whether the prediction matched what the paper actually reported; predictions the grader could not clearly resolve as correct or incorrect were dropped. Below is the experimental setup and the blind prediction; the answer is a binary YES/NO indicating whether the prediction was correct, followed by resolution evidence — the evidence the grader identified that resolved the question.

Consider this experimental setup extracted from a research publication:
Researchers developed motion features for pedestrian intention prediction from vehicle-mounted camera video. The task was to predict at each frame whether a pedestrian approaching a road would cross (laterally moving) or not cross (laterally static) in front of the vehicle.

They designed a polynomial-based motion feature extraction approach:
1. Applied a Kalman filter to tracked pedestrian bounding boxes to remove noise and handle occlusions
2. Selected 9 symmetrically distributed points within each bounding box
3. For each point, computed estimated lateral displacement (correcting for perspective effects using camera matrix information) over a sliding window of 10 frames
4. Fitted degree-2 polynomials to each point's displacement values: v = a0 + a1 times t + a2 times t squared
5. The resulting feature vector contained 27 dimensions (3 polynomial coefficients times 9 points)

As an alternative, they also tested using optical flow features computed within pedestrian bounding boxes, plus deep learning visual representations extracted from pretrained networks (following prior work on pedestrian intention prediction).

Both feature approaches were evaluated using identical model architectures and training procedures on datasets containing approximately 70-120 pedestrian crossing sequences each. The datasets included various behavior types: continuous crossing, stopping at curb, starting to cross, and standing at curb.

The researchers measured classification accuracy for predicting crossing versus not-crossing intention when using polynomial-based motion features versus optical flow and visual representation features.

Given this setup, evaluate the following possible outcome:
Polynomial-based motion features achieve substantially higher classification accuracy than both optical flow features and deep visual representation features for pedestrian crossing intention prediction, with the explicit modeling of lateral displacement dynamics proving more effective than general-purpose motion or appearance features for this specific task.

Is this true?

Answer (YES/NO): NO